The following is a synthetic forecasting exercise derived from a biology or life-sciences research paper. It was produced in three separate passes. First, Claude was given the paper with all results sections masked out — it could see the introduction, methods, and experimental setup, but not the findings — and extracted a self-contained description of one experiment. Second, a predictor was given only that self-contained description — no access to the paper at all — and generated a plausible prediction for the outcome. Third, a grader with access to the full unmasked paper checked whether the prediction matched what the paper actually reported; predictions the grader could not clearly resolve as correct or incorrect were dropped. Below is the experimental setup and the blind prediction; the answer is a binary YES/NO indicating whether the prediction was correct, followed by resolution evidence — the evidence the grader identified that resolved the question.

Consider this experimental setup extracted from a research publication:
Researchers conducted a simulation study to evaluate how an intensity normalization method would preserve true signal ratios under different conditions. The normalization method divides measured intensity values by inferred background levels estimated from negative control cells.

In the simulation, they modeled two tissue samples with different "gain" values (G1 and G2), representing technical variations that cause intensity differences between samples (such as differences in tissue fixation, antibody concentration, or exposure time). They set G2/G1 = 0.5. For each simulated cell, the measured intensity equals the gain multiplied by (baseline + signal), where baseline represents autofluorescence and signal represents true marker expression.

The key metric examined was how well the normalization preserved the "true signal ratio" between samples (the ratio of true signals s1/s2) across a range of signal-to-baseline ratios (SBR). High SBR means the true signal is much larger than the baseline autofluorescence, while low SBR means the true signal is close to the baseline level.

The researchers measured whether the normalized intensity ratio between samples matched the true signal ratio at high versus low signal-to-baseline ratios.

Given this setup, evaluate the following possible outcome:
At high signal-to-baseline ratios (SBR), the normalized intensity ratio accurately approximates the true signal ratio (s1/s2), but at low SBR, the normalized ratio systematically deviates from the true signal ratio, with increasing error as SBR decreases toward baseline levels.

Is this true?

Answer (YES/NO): YES